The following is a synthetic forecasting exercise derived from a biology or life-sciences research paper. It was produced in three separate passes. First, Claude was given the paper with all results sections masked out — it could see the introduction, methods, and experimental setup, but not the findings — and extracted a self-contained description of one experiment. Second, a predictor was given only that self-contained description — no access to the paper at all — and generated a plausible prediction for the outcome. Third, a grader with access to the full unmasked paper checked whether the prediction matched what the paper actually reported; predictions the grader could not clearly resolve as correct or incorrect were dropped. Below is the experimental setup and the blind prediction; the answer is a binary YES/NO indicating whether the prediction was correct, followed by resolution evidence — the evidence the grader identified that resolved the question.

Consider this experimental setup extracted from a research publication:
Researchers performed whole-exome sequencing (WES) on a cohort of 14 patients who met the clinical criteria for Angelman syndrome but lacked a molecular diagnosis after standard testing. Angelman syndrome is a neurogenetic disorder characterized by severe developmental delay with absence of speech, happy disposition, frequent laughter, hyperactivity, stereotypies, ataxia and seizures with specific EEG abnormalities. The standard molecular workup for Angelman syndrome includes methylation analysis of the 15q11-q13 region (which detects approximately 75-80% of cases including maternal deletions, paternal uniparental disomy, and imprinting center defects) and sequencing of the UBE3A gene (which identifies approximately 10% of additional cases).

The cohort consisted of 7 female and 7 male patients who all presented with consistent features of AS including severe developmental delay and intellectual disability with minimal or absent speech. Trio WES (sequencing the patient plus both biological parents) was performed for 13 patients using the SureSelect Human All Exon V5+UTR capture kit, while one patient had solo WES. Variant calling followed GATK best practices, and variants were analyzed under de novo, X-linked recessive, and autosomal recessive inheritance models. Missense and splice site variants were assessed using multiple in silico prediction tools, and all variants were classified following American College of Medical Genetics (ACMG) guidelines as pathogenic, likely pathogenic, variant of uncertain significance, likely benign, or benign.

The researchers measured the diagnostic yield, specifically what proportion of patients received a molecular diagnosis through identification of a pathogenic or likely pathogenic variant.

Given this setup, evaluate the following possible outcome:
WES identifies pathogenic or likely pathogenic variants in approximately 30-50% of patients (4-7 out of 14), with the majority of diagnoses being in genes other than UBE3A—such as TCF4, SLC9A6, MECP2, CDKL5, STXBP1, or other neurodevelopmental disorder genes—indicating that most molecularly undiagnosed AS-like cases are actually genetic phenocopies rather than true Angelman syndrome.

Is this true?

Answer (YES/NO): NO